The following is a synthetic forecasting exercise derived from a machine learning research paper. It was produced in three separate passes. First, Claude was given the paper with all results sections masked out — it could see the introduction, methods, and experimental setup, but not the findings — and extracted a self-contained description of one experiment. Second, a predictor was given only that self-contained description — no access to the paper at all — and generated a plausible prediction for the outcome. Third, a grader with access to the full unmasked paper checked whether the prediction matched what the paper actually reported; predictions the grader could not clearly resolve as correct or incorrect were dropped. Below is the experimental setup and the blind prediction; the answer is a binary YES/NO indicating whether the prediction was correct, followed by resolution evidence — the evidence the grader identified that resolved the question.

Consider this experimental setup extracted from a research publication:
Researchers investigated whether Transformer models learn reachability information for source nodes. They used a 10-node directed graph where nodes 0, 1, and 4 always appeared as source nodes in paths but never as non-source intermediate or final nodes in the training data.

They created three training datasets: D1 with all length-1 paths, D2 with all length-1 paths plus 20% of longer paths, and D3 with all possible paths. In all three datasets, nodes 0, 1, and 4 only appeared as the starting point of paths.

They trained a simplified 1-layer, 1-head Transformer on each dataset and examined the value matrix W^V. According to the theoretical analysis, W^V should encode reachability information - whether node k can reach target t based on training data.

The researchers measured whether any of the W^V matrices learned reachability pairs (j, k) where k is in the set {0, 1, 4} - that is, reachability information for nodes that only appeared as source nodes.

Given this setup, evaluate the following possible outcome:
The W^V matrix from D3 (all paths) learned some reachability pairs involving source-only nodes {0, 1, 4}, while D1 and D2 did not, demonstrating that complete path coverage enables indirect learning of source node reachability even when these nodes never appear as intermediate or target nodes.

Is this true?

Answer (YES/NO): NO